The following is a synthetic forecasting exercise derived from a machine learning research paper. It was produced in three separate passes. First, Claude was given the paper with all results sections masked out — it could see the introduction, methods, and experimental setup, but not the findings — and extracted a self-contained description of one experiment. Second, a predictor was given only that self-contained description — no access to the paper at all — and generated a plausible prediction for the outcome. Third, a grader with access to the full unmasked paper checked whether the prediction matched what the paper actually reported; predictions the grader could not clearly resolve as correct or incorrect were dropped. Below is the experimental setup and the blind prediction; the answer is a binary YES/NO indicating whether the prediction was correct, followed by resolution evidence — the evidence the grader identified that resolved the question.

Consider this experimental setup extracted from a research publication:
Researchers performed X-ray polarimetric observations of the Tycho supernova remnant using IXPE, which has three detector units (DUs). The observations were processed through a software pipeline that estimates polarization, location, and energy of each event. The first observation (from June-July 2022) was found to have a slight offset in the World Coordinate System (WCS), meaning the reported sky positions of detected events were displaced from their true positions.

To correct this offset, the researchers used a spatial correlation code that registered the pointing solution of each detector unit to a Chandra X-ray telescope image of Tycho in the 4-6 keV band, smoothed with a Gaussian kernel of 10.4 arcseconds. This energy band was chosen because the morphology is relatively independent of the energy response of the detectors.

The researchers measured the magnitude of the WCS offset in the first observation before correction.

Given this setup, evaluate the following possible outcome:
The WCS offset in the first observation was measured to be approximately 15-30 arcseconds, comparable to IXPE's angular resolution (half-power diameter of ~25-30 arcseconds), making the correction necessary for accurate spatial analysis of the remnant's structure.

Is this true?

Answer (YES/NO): NO